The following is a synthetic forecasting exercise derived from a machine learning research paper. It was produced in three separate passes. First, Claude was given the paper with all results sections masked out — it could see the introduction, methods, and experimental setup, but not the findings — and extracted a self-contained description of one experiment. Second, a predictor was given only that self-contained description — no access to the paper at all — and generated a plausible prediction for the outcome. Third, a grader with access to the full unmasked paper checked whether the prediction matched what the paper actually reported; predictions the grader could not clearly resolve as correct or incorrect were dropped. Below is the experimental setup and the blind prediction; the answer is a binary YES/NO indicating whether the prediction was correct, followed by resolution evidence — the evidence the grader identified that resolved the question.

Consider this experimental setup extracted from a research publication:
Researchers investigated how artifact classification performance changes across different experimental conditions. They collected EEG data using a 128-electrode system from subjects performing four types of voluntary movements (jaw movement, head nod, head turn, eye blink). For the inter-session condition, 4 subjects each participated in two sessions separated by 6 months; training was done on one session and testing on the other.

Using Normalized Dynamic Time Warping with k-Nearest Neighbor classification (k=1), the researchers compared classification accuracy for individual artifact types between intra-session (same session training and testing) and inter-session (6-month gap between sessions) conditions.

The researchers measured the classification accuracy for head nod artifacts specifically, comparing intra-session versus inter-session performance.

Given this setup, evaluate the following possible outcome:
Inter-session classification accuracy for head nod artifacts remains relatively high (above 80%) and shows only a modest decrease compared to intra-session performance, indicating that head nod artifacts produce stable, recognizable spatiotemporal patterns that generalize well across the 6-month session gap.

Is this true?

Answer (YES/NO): NO